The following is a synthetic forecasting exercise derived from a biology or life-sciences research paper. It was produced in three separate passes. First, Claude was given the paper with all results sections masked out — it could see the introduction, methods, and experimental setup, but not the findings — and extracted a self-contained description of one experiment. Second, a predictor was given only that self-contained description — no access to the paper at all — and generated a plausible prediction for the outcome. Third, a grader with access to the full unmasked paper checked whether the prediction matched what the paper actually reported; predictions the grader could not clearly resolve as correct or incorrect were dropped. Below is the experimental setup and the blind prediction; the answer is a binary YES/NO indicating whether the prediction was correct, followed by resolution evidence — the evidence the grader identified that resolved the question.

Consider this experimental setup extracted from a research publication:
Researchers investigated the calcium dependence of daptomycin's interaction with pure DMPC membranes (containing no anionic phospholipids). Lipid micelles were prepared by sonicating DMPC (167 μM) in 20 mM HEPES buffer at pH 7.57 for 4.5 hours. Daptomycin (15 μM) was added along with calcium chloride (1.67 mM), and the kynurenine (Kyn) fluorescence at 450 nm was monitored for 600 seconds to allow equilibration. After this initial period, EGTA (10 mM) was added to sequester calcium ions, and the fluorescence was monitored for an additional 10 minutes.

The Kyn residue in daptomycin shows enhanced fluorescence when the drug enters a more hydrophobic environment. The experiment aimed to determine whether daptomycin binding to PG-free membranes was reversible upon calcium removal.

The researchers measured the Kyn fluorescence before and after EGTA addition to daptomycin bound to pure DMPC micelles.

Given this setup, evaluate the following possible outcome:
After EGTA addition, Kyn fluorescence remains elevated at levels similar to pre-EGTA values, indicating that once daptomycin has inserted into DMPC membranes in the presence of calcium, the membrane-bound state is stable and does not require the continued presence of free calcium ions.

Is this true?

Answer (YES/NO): NO